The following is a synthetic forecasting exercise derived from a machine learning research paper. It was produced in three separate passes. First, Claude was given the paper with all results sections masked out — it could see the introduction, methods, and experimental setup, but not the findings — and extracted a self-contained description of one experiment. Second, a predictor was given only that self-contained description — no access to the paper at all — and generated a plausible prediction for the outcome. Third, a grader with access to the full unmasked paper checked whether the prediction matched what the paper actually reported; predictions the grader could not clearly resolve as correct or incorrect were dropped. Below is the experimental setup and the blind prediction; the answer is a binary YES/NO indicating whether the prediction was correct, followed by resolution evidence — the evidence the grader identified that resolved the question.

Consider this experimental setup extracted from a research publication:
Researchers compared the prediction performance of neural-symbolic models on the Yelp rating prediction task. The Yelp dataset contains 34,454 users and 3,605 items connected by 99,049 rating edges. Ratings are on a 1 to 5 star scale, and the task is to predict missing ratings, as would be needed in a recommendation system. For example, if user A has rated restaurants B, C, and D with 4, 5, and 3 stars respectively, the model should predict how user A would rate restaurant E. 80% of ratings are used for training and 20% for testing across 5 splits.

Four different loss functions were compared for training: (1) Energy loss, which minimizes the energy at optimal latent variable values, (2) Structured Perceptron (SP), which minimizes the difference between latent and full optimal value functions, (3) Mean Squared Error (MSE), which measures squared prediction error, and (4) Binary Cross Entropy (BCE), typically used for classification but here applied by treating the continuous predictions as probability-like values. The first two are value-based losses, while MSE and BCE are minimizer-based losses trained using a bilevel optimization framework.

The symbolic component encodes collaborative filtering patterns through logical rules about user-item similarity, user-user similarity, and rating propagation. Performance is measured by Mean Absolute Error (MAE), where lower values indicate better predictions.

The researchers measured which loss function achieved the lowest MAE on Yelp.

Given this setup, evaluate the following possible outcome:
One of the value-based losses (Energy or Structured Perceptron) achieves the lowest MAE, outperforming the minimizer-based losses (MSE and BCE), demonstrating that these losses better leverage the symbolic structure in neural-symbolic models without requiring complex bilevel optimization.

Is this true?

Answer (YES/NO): NO